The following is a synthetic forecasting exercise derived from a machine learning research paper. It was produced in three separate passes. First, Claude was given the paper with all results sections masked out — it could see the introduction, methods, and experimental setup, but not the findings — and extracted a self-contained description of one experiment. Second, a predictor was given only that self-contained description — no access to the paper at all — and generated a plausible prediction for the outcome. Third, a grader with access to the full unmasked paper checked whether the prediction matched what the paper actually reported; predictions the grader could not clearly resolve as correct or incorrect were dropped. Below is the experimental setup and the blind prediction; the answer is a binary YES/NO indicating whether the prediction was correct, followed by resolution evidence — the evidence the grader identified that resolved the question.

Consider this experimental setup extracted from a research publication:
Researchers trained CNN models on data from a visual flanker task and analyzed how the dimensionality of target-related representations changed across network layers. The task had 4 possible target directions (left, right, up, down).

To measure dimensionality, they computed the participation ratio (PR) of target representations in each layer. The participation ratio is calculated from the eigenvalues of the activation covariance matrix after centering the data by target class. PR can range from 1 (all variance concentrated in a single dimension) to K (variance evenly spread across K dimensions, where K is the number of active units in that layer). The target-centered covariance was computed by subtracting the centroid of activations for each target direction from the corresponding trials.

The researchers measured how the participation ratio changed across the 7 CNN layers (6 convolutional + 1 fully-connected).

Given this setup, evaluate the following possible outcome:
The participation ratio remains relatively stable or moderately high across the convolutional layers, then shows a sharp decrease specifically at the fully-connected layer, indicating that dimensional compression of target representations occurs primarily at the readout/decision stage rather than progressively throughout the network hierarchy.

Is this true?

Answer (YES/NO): NO